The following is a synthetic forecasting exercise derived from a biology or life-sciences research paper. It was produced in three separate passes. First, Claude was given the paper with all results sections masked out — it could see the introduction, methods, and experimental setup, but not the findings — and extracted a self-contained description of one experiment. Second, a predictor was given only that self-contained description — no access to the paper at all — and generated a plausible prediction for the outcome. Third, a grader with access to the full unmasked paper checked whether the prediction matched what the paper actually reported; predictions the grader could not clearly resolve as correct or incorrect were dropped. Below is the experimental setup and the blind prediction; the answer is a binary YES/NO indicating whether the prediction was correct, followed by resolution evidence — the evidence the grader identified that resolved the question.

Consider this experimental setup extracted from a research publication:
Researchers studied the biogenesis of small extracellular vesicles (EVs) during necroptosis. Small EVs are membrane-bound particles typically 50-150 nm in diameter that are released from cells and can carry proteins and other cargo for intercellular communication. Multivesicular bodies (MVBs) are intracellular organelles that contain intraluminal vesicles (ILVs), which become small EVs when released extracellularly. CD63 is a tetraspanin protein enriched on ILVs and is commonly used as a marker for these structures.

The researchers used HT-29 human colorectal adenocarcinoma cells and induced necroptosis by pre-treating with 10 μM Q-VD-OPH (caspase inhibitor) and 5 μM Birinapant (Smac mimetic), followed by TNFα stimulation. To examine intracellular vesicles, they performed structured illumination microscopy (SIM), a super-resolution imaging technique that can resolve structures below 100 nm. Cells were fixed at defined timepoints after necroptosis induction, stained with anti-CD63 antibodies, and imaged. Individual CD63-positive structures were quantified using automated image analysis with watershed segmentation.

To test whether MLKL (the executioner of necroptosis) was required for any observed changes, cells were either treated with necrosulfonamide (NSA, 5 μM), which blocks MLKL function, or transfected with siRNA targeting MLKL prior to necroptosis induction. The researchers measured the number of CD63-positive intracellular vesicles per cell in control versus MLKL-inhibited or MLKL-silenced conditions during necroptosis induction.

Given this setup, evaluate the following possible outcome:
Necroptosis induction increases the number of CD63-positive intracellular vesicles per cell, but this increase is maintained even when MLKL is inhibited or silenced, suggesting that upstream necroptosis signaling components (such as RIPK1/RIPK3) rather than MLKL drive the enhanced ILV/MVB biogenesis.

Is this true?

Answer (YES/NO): NO